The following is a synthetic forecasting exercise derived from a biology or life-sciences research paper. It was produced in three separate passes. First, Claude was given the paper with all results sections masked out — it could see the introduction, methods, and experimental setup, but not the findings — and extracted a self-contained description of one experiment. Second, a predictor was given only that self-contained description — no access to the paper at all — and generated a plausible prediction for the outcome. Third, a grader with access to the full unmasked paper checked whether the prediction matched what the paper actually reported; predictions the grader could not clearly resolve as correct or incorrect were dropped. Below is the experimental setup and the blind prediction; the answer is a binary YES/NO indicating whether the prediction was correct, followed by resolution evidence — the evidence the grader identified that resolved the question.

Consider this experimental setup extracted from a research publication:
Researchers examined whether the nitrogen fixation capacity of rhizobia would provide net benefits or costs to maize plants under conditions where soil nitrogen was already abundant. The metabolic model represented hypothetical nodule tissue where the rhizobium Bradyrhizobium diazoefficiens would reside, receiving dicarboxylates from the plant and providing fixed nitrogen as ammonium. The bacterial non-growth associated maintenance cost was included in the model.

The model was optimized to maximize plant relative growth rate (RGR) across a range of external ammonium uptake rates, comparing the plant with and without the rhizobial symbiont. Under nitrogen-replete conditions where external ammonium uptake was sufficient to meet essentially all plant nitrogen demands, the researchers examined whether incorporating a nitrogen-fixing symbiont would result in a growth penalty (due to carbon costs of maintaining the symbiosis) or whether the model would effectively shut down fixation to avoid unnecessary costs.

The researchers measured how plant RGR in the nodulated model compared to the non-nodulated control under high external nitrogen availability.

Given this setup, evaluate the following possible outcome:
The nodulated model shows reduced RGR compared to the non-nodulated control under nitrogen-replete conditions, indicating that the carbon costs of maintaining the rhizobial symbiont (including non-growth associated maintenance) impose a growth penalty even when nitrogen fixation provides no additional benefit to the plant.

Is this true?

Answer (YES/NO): YES